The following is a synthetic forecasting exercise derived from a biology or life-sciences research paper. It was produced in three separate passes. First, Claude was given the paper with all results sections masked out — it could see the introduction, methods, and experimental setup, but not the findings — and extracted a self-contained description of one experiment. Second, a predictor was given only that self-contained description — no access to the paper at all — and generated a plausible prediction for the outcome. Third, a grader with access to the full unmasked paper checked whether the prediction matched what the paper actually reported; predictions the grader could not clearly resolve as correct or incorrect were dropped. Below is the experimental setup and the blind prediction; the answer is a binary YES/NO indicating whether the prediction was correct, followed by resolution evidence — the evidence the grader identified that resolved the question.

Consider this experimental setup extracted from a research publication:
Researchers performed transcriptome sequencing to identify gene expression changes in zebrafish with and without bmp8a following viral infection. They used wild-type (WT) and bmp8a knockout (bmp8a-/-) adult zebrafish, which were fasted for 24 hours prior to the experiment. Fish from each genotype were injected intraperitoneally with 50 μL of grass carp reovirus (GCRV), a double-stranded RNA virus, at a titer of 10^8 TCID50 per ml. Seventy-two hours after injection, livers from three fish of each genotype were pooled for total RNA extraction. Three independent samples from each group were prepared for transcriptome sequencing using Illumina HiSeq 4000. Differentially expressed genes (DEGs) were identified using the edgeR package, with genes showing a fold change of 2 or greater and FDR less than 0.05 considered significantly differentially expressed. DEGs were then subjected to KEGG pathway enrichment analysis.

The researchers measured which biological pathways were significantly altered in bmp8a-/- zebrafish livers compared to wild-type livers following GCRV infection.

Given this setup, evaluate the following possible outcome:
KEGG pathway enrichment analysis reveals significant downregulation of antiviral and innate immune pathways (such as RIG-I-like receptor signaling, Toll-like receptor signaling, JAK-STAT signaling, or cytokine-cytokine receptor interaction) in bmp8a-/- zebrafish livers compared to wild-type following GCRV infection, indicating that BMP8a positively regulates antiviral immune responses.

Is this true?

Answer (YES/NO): YES